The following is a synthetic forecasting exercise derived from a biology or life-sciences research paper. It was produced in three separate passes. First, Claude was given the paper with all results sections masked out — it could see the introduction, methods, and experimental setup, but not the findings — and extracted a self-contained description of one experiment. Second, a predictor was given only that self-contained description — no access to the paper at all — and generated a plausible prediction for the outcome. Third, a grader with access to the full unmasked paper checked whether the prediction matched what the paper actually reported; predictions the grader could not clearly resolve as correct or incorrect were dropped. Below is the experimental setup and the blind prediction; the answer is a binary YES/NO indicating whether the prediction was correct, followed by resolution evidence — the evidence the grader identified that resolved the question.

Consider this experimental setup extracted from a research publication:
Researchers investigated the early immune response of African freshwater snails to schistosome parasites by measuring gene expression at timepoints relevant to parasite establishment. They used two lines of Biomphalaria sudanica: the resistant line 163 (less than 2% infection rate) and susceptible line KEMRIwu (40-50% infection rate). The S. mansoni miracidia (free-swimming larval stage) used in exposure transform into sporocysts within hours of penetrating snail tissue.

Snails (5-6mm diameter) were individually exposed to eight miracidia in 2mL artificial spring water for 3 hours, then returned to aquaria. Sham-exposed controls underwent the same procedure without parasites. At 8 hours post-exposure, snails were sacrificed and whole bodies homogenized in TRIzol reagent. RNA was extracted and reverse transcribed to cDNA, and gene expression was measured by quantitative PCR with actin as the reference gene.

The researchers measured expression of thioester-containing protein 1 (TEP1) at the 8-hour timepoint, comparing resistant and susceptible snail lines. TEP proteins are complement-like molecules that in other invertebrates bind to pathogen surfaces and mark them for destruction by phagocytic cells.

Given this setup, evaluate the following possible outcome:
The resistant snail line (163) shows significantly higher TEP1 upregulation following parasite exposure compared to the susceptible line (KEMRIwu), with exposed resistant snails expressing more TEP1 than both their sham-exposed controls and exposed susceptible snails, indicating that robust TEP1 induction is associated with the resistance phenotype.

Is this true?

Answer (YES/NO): NO